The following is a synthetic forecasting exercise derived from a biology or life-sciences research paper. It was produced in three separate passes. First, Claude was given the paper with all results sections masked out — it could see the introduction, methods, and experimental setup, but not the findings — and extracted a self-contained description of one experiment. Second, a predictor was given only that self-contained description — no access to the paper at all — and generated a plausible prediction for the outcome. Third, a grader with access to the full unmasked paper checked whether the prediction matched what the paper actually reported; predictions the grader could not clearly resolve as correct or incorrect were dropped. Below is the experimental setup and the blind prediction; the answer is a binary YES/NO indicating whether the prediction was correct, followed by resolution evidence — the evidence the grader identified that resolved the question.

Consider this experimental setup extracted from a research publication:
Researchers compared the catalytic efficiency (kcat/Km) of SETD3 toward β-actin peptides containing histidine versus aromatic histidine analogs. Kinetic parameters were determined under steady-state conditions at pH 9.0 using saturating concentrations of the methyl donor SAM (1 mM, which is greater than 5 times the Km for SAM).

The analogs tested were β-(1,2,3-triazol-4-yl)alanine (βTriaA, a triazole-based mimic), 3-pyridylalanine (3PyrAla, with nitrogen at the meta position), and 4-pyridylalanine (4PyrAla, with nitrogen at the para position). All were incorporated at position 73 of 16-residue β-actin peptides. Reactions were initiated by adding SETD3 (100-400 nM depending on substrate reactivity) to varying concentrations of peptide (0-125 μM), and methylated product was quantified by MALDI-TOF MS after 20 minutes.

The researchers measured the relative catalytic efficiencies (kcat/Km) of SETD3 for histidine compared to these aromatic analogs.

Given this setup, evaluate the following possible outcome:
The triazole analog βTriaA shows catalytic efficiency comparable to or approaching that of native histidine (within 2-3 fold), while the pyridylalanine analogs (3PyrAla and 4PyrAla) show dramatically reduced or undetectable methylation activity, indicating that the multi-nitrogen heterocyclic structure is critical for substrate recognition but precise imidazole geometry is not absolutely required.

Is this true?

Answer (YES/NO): NO